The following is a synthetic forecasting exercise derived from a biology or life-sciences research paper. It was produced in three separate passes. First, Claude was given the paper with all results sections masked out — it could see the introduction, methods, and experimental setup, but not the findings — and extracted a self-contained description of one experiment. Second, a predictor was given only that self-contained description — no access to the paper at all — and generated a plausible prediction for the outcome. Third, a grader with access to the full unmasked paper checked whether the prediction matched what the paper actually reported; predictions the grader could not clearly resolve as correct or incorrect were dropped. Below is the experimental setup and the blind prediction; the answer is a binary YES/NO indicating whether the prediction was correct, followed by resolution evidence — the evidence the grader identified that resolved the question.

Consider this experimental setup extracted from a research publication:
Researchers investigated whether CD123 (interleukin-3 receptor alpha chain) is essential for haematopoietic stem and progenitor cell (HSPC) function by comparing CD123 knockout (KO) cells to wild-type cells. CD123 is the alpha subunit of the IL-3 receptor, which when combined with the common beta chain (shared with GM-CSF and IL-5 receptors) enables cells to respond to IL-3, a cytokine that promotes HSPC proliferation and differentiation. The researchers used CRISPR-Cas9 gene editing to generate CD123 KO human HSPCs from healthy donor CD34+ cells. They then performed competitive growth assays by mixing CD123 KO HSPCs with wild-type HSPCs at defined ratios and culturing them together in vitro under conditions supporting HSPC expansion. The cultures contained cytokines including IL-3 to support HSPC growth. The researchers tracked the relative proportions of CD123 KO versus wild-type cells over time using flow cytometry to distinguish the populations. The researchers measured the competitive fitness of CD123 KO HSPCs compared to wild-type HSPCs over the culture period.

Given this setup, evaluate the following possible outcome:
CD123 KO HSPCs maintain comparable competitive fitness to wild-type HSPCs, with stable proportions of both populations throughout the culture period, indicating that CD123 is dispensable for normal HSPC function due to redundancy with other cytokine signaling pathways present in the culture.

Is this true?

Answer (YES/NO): NO